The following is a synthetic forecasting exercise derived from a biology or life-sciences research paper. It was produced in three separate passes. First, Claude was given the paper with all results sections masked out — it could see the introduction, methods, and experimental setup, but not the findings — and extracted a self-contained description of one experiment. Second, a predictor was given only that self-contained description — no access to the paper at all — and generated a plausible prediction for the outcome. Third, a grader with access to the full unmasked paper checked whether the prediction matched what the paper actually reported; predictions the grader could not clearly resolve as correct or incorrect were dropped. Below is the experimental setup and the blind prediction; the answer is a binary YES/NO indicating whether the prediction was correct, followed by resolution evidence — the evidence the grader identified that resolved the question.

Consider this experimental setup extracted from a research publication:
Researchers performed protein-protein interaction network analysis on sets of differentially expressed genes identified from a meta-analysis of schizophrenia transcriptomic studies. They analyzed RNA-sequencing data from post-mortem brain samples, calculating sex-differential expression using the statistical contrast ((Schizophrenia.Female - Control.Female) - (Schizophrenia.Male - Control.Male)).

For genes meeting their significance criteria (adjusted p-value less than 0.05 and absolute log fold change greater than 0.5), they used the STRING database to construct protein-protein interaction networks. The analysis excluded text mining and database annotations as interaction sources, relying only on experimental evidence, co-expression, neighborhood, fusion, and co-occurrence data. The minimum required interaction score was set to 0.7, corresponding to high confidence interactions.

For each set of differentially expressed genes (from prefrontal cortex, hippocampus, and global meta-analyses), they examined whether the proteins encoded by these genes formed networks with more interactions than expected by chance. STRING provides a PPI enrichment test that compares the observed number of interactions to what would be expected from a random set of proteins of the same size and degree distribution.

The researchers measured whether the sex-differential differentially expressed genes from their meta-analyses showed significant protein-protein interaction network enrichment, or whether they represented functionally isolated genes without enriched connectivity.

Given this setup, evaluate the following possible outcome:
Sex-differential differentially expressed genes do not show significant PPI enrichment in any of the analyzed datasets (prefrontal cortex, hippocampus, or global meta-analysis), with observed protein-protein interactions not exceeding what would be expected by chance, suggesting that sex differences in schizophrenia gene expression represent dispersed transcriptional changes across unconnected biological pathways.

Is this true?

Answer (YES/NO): NO